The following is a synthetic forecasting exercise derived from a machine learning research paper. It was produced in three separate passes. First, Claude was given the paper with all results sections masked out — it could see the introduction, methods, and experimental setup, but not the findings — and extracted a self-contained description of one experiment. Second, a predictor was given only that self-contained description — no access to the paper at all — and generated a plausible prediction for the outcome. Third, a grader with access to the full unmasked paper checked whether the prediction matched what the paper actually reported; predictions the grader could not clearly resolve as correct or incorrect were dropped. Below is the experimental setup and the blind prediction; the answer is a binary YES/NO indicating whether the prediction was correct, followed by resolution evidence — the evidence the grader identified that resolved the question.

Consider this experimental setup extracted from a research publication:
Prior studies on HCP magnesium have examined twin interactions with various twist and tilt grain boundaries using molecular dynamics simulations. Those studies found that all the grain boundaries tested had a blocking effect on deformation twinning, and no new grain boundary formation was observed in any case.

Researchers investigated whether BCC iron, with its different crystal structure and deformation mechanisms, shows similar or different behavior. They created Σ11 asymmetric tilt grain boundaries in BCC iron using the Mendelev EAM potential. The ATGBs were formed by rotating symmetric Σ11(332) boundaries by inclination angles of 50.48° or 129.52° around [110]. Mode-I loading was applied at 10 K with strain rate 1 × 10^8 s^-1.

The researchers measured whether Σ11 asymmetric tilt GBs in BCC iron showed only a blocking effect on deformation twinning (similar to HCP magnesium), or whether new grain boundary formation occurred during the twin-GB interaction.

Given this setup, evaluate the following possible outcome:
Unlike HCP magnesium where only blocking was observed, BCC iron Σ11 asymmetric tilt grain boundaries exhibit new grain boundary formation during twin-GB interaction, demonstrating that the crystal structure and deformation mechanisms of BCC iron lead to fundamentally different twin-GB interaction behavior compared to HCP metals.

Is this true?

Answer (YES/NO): YES